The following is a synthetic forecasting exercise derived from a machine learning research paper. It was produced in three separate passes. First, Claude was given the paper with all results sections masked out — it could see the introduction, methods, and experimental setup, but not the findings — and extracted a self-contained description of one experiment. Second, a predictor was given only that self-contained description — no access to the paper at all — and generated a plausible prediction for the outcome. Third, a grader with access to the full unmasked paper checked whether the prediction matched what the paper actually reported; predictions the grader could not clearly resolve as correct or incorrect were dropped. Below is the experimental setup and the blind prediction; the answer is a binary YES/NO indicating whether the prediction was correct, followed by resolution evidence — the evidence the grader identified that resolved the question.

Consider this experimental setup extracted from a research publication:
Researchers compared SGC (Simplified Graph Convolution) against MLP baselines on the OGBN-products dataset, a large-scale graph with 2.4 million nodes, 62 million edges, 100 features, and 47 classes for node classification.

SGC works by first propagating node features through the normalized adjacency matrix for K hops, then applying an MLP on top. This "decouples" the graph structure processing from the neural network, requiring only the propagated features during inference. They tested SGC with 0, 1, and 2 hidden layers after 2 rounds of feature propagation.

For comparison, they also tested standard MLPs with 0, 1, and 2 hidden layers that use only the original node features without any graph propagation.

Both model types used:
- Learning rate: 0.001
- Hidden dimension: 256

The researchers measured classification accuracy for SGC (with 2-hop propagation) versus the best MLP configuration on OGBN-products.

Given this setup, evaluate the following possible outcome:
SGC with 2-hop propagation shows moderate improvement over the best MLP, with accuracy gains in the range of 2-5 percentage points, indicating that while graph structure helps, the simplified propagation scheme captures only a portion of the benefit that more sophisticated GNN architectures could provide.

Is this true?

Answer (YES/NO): NO